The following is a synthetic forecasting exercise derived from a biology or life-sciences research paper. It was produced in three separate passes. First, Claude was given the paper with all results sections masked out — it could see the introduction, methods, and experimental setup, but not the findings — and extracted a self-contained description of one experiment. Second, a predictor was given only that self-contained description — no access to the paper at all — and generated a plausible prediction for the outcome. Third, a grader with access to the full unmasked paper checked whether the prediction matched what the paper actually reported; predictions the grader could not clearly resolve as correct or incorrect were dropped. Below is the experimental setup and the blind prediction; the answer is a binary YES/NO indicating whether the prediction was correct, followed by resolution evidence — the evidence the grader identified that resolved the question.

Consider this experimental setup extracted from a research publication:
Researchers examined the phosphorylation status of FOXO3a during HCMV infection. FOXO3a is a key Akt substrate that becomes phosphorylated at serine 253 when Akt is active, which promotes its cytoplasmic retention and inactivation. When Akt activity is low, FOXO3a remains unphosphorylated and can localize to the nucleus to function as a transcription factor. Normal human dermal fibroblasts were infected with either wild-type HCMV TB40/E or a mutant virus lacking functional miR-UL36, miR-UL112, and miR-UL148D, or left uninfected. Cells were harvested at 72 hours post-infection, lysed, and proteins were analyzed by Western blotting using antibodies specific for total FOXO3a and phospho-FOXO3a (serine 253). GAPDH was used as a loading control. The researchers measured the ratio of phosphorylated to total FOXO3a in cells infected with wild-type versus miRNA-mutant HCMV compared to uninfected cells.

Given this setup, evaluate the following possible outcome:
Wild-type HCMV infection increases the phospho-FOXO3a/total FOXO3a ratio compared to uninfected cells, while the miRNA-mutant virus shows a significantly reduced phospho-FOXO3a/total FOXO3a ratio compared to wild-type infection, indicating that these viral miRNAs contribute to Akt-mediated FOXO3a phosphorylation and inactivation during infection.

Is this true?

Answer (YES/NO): NO